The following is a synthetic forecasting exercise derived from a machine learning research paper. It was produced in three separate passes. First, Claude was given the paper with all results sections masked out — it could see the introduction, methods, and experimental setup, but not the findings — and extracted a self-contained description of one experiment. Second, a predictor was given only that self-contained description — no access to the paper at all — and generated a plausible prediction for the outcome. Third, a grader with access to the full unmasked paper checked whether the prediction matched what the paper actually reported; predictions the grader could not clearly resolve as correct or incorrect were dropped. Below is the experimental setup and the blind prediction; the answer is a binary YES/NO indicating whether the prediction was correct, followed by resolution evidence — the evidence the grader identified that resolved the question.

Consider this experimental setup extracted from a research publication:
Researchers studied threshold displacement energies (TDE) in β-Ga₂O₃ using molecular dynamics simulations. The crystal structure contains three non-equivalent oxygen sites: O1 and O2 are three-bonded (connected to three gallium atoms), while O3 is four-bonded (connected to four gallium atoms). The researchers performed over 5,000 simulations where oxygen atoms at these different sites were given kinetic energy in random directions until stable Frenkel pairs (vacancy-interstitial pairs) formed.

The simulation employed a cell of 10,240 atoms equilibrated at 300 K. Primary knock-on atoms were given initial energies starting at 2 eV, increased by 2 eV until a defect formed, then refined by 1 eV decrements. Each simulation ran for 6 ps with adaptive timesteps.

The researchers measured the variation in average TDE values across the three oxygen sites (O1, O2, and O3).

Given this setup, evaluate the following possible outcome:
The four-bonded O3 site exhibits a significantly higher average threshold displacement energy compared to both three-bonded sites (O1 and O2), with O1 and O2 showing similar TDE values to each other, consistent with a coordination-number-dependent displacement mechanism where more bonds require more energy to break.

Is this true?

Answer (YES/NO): NO